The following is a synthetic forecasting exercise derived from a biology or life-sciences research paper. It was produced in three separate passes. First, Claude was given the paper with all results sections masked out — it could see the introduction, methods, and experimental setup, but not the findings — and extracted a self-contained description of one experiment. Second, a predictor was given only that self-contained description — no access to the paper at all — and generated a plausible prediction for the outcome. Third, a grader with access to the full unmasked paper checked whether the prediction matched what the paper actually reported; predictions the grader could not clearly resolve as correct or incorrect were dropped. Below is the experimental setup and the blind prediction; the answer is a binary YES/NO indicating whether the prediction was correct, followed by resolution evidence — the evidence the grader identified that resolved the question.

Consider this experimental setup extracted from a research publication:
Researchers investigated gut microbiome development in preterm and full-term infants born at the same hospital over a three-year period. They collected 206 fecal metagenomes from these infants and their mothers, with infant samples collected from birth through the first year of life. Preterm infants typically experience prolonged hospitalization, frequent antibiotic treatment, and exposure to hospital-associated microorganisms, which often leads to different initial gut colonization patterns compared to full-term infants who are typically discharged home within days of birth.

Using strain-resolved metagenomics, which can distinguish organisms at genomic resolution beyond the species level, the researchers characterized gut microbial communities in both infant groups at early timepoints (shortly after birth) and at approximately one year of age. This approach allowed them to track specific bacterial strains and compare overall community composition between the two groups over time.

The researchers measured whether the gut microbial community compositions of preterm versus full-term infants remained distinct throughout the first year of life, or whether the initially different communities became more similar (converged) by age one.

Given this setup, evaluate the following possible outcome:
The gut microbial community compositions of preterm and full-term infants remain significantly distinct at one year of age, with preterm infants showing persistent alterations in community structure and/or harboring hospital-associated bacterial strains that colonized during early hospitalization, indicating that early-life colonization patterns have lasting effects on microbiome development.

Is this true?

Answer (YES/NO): NO